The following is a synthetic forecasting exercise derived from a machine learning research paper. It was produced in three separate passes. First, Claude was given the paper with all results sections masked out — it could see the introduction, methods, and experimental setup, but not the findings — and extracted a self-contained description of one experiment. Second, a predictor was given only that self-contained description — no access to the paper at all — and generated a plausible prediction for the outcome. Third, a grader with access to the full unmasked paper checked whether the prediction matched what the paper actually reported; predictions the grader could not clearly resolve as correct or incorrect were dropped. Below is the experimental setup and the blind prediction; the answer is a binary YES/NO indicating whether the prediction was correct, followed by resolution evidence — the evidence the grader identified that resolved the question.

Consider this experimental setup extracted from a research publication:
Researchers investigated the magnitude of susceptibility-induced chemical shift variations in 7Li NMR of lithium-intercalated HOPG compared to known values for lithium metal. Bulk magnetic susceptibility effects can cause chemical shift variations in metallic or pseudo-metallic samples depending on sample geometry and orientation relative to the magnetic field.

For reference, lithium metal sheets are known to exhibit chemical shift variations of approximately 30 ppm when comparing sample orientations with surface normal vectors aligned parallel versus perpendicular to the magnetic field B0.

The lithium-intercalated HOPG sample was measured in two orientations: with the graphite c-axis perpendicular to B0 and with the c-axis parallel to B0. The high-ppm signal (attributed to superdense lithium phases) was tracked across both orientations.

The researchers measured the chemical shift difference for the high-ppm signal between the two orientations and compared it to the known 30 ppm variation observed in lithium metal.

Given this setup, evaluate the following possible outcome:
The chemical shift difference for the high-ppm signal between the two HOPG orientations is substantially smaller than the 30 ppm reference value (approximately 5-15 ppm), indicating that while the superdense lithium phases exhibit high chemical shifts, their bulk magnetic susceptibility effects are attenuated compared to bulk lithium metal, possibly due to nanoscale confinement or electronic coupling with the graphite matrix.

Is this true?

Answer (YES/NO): YES